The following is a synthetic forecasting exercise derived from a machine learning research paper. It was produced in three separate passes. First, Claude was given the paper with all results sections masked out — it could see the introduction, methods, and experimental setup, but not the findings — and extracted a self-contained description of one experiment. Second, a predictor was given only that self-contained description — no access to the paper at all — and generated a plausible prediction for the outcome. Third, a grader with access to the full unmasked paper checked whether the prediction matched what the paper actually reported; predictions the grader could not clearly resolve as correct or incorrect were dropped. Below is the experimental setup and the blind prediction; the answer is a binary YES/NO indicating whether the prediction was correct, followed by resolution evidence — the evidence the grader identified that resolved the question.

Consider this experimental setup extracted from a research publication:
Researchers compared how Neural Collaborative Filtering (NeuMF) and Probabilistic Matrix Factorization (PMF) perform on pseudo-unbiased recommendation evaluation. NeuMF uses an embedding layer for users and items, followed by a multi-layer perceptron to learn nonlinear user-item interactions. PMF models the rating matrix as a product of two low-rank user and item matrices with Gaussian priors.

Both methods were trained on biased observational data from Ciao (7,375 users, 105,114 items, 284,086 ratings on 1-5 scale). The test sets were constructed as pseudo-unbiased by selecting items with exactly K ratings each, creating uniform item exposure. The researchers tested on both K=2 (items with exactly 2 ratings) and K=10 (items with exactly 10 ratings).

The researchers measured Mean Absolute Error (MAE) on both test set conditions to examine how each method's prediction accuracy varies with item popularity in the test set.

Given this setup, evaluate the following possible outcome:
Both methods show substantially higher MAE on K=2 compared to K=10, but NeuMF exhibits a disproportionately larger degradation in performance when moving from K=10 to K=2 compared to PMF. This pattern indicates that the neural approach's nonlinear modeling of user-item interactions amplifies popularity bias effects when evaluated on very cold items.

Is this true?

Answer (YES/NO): NO